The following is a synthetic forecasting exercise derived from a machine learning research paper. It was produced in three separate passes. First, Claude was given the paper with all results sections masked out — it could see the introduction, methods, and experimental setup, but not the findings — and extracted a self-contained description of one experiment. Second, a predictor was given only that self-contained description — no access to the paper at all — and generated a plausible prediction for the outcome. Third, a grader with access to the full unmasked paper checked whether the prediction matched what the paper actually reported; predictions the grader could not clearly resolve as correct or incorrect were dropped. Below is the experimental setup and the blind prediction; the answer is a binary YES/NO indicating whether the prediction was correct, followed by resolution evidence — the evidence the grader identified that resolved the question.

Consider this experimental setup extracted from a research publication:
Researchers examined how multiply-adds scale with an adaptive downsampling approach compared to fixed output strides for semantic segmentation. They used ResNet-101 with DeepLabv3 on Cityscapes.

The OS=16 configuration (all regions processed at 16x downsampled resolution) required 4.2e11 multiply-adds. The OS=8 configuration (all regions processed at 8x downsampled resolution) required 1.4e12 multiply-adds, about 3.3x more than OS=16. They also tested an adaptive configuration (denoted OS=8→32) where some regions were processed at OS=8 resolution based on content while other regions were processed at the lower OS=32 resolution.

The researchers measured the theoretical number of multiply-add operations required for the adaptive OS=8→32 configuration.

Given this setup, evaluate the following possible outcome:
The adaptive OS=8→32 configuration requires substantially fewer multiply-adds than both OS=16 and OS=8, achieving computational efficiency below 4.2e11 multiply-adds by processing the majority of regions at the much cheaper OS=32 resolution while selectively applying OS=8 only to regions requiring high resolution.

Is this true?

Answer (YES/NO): NO